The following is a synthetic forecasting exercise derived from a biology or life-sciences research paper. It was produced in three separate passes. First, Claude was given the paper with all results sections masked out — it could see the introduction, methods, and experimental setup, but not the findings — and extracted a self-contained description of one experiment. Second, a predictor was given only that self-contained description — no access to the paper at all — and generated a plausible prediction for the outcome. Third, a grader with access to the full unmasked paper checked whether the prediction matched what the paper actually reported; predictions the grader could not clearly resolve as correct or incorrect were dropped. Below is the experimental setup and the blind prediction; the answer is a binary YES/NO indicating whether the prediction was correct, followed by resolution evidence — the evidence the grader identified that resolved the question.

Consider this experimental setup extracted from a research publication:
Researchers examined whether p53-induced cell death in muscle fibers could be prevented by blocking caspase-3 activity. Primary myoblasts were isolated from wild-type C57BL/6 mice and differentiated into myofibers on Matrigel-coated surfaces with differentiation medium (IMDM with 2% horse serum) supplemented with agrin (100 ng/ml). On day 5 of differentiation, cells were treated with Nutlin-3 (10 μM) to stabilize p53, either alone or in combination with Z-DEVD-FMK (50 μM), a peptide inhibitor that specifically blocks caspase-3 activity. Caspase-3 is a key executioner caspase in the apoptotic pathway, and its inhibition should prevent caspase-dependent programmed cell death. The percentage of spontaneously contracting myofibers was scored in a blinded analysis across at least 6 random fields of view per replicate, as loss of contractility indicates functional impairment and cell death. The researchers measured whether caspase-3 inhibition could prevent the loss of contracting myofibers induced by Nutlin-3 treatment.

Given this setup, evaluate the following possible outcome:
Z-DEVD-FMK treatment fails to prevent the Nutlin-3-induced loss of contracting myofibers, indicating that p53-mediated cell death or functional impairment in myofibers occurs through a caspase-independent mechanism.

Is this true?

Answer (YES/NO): NO